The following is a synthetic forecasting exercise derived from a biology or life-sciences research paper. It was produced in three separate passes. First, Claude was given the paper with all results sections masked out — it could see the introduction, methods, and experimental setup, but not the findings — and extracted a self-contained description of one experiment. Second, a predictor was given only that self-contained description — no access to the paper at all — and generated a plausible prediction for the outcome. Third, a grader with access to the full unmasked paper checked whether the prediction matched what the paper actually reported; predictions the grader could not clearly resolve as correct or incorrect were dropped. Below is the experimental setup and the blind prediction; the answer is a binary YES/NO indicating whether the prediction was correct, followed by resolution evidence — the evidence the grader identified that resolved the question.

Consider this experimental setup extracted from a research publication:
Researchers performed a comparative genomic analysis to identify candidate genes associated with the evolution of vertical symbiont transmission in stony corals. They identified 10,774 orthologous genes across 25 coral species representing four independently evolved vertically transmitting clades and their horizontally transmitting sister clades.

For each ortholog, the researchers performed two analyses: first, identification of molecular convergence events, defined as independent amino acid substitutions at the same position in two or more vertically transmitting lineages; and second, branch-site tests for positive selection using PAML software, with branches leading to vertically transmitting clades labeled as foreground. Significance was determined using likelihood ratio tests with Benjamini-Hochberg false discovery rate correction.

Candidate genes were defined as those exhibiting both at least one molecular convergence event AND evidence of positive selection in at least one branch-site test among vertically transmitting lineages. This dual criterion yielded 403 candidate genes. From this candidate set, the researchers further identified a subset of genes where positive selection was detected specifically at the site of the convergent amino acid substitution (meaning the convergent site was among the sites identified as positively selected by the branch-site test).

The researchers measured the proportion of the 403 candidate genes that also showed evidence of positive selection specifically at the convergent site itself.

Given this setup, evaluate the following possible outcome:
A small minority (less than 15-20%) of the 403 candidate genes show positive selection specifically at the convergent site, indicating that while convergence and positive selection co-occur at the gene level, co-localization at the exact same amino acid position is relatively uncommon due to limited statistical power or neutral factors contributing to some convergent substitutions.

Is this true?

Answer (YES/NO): NO